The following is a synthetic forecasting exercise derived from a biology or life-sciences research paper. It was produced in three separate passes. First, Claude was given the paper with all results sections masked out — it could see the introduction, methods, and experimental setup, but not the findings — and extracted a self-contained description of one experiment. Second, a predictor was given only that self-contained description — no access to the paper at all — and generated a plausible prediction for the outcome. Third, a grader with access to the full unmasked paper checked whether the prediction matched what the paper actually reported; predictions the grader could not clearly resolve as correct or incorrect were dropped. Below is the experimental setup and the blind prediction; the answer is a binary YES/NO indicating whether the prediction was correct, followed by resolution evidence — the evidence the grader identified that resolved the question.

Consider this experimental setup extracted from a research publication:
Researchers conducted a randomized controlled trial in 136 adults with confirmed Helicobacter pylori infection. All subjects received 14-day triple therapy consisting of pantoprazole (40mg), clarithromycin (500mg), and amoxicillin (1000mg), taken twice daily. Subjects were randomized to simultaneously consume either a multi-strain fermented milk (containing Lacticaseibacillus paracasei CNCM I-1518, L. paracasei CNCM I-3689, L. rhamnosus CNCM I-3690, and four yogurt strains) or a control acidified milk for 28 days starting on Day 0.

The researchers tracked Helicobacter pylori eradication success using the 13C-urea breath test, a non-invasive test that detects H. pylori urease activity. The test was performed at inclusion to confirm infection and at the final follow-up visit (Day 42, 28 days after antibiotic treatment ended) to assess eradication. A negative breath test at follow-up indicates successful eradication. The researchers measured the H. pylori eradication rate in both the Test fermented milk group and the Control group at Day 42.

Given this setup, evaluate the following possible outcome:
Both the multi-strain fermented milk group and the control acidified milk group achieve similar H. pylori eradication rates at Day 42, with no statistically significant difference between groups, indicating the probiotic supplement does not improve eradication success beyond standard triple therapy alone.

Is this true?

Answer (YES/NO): YES